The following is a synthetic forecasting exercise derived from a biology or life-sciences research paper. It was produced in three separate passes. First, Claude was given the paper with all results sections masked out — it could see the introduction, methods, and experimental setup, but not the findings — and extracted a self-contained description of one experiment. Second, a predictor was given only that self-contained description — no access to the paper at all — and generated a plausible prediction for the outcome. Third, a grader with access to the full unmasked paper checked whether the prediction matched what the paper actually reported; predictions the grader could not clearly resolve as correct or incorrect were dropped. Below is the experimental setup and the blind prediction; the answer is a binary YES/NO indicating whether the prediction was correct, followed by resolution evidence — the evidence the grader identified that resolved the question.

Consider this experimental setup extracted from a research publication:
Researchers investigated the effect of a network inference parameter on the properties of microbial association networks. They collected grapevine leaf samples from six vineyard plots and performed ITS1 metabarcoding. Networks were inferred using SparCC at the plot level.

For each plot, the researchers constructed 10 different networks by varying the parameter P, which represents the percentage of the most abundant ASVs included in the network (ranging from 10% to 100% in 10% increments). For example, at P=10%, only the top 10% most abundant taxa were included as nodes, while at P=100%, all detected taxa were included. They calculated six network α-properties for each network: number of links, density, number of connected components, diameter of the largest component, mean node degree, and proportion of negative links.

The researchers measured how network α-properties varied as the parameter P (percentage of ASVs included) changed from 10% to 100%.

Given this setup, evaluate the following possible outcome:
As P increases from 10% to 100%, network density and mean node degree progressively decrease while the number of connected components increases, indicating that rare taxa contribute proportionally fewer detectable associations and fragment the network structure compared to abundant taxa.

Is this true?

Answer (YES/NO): NO